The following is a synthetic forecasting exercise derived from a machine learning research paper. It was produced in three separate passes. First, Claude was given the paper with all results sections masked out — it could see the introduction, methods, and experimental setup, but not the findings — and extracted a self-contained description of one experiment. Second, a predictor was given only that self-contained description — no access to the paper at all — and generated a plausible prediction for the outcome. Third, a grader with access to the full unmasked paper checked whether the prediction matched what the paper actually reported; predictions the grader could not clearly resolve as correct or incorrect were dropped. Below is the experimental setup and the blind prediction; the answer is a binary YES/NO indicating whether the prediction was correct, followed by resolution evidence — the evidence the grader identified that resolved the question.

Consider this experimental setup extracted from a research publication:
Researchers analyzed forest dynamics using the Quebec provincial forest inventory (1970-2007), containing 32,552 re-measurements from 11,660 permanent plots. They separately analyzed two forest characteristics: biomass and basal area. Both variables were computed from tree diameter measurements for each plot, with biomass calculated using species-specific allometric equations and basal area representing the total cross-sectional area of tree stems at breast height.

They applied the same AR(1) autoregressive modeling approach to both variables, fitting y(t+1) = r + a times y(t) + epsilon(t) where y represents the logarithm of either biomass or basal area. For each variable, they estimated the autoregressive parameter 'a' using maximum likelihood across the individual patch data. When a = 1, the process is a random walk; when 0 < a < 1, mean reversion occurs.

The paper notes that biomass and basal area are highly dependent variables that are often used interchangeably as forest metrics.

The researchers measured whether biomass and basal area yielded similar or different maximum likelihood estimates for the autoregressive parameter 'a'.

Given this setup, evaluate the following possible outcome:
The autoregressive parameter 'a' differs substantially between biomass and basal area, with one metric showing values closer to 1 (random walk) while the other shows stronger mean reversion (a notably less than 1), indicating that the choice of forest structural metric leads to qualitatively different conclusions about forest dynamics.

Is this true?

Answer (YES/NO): NO